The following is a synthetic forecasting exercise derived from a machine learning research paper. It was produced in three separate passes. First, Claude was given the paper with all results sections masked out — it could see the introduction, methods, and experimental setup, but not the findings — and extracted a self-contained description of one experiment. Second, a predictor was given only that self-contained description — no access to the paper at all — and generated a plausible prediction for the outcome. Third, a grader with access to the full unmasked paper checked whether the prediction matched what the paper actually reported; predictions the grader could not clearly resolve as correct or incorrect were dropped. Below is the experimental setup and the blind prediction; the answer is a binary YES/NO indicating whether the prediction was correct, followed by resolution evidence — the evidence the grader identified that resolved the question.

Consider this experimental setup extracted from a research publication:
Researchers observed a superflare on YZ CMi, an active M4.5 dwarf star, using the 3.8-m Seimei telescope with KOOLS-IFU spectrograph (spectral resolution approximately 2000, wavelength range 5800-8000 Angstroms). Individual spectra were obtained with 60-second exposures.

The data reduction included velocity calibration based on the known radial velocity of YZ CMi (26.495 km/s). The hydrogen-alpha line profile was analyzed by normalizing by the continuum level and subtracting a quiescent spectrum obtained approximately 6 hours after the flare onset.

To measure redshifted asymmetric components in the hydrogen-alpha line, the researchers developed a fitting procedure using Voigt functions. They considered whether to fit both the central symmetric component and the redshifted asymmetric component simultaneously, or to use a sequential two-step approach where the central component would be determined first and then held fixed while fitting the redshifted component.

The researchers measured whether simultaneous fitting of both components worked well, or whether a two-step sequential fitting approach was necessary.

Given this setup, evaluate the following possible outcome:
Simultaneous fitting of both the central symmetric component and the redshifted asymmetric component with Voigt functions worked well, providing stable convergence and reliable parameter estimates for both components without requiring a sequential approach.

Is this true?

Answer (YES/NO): NO